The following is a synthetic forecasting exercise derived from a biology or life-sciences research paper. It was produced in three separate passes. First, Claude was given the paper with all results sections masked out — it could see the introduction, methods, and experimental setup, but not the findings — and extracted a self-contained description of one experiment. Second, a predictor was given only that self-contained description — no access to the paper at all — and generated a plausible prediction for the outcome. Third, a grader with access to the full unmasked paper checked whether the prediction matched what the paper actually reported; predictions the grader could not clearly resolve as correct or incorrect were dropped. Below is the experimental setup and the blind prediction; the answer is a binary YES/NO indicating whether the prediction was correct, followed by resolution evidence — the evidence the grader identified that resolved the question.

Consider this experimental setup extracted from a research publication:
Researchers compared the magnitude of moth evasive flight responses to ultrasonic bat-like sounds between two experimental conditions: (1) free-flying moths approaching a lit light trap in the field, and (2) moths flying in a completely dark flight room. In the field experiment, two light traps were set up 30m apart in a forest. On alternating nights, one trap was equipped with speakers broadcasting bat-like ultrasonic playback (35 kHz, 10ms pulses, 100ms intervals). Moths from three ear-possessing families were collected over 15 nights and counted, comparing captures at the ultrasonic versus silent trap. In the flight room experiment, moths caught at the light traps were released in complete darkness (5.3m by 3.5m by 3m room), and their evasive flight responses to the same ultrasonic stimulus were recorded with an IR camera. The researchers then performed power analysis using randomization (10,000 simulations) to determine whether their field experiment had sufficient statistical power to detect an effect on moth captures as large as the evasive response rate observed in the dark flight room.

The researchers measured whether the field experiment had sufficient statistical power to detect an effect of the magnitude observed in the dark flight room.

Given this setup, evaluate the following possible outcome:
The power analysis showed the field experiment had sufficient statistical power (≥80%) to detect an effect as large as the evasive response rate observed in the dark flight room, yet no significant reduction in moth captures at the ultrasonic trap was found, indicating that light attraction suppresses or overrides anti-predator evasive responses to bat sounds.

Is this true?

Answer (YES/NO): YES